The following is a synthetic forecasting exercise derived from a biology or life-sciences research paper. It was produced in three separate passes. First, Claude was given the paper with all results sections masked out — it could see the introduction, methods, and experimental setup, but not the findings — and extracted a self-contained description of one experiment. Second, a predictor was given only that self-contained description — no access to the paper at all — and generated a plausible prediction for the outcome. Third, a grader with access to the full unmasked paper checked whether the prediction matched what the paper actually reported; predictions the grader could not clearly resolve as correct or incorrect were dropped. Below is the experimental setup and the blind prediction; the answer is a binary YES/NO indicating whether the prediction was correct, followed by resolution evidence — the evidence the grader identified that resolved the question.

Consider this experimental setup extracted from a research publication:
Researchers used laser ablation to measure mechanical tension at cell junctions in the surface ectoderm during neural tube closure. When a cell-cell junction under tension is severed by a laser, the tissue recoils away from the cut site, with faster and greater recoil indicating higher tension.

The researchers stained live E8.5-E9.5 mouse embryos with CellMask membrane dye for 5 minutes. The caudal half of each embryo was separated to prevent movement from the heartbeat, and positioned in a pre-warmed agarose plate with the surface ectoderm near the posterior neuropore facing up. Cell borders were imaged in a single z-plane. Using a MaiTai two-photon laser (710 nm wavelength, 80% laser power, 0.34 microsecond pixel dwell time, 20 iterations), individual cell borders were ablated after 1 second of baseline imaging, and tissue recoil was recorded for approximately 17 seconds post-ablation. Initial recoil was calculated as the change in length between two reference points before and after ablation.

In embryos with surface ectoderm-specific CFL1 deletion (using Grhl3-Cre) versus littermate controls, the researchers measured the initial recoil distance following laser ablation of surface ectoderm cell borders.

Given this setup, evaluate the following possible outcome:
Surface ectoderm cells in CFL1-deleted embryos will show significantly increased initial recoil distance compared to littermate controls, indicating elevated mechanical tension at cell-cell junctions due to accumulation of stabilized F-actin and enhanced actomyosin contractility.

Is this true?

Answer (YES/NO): NO